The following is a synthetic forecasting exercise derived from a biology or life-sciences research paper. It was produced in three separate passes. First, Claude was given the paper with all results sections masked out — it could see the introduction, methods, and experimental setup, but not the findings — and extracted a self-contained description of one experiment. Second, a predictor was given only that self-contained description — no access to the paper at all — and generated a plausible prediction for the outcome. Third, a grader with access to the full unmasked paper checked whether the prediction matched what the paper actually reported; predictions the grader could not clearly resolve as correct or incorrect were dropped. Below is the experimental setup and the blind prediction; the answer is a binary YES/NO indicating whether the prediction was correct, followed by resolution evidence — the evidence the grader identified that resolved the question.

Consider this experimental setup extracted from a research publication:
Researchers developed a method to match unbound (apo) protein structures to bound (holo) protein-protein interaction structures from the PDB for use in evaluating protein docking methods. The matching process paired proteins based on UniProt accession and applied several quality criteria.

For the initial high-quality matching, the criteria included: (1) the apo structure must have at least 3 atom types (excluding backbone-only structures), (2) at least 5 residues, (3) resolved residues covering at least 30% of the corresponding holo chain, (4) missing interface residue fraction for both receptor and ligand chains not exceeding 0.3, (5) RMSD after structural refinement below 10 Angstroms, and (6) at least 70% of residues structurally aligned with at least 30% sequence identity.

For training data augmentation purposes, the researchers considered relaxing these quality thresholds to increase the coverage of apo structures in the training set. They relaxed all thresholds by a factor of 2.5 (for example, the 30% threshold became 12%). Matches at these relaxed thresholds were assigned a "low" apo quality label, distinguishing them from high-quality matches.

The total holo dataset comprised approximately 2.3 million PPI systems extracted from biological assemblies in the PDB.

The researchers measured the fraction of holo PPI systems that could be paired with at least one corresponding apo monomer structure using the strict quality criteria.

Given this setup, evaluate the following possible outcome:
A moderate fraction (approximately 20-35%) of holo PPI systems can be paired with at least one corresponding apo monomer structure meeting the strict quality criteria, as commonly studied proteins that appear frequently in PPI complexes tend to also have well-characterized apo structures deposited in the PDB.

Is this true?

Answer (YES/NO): NO